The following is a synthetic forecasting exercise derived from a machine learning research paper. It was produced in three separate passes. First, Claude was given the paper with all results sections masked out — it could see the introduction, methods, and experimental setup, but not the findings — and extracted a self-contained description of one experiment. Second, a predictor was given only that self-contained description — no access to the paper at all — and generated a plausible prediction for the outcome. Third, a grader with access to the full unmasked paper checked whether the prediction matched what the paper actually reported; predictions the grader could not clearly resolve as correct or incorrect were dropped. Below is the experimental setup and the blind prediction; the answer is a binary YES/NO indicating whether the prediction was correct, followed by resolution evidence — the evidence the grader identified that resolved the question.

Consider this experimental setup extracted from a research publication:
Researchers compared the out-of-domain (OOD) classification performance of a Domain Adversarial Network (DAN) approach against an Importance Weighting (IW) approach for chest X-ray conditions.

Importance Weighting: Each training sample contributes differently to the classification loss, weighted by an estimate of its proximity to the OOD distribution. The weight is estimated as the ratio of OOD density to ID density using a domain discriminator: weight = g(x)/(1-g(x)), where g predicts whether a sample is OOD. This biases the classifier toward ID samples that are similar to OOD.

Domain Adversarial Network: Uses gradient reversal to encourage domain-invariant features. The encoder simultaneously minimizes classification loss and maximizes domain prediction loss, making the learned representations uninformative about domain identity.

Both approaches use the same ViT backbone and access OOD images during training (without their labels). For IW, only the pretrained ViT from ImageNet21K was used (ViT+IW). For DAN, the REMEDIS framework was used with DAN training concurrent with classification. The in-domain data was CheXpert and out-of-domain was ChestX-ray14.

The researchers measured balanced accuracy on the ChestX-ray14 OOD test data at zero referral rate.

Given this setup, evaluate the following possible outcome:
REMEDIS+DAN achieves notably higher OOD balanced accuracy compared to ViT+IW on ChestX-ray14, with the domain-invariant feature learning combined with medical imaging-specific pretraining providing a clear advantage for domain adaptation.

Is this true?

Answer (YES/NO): NO